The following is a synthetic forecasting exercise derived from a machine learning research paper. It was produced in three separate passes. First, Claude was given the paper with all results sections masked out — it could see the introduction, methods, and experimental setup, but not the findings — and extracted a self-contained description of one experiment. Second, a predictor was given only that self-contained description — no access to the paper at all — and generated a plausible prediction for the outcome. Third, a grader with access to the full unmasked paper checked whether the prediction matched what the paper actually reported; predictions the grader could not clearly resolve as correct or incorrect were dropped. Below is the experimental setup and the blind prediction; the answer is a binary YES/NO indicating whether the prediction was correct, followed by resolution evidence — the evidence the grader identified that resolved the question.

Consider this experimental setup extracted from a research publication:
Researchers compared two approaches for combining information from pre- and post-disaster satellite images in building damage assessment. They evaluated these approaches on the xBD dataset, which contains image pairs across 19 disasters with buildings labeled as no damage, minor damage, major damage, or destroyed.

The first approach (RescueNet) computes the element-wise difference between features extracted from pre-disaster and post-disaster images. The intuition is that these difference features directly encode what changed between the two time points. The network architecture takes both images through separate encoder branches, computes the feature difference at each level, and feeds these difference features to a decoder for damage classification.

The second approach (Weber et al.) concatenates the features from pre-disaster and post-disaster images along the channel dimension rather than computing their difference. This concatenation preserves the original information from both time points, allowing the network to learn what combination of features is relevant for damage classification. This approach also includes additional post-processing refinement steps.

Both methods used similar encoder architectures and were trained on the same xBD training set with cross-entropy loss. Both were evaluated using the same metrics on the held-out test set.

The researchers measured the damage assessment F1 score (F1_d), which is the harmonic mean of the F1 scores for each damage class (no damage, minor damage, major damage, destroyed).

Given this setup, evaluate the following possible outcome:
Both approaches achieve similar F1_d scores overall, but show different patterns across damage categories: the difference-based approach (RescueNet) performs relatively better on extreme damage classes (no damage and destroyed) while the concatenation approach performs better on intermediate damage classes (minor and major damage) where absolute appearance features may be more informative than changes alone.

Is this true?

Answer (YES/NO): NO